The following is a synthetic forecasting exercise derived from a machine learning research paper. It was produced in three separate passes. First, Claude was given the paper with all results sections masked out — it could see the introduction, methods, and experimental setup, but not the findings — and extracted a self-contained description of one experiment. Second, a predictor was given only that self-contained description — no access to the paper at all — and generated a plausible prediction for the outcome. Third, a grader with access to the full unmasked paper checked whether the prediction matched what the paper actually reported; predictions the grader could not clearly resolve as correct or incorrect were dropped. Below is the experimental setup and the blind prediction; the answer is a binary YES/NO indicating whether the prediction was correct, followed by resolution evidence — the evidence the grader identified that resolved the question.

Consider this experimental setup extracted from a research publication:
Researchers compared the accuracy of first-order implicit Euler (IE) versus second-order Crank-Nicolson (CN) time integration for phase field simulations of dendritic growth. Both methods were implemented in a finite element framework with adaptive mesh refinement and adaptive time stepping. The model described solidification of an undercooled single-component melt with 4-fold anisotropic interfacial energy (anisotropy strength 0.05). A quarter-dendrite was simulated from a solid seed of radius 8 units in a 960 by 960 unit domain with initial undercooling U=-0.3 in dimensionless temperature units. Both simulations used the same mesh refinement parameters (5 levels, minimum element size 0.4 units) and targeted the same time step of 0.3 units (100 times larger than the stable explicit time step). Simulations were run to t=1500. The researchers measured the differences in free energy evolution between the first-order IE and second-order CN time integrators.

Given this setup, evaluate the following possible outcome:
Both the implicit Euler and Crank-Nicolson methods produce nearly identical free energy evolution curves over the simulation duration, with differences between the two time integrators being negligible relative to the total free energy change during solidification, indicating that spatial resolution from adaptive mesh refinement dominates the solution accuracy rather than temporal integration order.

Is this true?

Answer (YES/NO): NO